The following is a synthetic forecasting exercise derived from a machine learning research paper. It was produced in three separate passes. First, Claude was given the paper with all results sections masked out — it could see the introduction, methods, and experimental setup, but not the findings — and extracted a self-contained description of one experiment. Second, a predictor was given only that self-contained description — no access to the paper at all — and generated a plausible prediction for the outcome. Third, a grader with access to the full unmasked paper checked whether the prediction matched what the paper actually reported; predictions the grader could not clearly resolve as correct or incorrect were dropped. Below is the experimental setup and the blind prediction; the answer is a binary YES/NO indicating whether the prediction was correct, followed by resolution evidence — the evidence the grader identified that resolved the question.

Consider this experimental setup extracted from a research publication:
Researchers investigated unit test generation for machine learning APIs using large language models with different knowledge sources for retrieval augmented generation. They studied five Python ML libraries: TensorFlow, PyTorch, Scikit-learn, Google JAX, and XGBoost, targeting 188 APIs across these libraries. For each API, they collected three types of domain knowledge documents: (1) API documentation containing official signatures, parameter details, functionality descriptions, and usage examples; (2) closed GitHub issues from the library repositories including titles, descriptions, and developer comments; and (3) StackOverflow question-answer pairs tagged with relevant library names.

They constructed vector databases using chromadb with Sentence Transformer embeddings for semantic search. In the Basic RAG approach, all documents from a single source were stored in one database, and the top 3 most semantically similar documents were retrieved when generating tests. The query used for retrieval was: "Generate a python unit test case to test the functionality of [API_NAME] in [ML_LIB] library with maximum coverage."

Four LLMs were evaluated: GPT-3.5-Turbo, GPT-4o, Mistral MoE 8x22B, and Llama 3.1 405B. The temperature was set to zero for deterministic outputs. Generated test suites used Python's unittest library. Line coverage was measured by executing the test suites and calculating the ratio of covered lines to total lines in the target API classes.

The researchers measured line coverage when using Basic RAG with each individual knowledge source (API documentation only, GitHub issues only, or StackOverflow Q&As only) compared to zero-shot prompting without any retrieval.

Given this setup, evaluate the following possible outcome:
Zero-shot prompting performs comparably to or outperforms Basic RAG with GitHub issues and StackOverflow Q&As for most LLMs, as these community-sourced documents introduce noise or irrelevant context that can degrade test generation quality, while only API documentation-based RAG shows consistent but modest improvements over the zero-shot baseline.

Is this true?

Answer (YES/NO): NO